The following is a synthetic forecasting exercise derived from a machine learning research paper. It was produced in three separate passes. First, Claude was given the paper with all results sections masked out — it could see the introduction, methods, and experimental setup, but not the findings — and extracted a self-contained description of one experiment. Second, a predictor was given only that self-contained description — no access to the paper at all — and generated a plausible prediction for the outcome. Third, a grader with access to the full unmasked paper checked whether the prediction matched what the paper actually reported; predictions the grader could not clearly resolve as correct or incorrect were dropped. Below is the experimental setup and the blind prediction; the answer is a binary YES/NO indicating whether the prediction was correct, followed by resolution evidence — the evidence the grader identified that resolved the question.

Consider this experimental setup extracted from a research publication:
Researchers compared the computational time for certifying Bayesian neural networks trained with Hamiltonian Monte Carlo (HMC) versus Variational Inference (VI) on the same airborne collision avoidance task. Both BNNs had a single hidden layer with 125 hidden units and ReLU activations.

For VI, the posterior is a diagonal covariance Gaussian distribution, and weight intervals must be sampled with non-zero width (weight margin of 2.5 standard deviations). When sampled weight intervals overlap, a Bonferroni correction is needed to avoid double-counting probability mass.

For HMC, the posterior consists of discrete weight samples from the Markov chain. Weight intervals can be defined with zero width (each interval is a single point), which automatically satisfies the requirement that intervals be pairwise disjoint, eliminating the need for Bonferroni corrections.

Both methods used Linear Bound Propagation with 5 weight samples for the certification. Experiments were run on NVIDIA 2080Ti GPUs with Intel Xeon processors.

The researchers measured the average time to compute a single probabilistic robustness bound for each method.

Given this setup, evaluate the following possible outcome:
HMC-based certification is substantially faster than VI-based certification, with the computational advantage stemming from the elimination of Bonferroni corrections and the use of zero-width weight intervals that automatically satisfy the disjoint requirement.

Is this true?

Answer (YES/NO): YES